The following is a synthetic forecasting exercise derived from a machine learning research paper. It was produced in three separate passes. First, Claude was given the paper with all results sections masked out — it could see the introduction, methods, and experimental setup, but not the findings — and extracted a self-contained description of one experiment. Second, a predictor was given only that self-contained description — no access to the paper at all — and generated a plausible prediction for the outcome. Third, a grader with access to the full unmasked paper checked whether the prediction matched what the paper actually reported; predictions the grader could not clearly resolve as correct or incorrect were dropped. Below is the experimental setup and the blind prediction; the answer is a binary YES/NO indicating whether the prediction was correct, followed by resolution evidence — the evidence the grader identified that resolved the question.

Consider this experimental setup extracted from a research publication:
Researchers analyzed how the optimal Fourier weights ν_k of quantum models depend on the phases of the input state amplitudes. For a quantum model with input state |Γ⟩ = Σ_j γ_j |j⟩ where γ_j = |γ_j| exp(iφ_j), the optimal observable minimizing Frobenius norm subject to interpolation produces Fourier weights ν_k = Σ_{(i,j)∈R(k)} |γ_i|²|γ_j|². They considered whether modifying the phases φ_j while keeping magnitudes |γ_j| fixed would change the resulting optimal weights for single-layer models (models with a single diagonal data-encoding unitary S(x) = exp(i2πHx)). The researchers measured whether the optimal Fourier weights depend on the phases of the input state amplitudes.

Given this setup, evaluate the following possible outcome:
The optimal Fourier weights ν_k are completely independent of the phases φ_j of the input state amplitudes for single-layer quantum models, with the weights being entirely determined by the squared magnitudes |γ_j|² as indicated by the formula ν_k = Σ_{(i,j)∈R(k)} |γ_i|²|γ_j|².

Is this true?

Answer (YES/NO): YES